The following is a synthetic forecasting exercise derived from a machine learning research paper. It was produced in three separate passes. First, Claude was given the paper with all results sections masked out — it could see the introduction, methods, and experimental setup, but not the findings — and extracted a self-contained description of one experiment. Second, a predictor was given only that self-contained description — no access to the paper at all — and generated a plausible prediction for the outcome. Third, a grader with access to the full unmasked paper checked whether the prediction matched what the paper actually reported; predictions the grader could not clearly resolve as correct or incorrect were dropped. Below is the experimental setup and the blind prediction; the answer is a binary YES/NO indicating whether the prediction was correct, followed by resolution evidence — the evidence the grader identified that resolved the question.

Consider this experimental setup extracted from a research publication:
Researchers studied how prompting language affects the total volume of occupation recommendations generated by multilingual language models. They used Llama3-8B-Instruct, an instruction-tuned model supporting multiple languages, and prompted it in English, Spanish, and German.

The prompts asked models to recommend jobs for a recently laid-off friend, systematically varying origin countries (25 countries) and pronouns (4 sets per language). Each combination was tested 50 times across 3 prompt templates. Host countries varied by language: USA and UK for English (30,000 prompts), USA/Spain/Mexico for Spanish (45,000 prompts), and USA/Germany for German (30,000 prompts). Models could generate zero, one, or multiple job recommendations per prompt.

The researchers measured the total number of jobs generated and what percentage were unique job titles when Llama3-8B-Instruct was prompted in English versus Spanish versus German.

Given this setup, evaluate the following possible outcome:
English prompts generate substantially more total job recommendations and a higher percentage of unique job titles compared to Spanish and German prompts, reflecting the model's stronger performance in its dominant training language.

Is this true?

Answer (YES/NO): NO